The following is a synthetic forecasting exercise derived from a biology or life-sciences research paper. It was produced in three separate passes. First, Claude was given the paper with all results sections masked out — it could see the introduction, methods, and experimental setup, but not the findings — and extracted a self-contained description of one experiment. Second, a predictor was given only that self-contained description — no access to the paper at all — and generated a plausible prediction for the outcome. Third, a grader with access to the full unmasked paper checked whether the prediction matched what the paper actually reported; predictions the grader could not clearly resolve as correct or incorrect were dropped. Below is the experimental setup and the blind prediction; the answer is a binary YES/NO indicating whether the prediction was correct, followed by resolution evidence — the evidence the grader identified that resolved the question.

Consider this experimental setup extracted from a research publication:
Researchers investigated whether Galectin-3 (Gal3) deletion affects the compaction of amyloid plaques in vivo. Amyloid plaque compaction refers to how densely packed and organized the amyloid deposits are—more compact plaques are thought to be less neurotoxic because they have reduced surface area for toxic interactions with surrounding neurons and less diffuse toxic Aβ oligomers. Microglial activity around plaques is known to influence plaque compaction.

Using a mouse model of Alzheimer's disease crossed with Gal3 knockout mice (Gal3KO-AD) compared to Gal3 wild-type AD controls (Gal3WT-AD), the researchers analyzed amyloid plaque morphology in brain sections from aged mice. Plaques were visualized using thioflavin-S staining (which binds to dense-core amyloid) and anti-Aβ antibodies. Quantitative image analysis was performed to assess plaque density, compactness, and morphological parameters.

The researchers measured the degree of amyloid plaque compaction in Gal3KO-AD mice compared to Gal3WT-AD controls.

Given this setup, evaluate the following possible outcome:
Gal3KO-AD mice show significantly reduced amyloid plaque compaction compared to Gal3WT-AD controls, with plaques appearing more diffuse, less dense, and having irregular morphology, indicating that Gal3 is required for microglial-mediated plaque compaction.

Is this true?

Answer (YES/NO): NO